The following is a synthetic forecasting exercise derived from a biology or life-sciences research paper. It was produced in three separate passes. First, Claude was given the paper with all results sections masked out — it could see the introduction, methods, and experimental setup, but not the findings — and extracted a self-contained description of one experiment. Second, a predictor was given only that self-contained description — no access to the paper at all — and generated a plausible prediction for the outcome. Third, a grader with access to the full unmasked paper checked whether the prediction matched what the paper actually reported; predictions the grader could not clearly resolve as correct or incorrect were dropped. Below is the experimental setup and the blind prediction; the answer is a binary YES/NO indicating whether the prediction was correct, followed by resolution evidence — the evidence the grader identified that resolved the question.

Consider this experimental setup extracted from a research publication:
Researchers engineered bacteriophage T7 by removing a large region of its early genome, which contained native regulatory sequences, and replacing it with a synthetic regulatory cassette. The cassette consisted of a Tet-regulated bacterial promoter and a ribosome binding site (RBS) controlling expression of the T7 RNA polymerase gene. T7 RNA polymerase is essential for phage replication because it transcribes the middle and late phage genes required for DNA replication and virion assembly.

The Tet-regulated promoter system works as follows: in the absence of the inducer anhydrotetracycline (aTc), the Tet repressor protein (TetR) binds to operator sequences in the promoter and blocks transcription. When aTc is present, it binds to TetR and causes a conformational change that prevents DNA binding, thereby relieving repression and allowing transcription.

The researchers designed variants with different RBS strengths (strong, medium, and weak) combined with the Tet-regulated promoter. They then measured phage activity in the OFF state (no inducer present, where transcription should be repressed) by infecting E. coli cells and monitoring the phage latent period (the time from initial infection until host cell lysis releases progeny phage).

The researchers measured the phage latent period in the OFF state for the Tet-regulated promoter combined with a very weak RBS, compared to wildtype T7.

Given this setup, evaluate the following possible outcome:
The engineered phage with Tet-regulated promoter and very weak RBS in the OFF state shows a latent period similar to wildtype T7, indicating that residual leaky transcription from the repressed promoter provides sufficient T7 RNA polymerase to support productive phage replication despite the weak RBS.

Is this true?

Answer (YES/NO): NO